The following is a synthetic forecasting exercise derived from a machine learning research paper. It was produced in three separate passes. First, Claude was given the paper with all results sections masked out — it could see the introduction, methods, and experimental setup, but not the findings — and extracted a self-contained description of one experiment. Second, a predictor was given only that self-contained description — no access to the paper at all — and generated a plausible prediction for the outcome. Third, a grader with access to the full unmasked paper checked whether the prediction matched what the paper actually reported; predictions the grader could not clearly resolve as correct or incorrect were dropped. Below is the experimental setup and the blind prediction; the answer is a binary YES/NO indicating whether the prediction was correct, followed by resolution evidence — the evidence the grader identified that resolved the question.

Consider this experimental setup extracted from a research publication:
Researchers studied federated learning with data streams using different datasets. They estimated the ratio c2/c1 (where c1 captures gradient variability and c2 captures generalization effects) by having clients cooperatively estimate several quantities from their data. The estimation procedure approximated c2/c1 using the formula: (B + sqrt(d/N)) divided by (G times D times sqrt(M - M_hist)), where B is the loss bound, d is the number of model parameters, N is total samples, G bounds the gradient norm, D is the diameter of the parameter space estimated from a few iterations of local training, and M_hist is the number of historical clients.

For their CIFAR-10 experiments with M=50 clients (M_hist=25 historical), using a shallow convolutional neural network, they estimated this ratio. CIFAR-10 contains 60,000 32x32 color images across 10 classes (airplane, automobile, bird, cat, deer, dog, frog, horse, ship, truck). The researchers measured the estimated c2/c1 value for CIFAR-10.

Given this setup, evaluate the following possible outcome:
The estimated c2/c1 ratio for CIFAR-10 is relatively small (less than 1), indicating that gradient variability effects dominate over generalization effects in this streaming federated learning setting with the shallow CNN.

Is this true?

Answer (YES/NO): YES